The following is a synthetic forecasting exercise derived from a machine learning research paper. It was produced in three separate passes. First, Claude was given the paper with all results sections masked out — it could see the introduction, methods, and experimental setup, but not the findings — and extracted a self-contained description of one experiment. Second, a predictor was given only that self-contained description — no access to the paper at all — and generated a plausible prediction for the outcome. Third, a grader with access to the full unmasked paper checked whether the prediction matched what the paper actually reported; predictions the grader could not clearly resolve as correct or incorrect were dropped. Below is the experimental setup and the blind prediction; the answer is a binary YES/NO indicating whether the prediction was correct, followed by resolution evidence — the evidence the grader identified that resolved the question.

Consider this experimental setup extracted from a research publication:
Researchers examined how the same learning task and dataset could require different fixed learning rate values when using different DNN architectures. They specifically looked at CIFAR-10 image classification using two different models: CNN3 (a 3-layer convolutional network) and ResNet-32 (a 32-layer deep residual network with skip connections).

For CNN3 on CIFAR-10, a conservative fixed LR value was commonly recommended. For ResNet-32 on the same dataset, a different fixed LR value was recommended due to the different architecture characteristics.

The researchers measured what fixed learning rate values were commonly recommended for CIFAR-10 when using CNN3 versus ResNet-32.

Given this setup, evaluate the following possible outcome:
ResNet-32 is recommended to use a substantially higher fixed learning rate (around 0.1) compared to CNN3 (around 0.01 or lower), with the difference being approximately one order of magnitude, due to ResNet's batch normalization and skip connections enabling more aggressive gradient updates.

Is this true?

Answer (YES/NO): NO